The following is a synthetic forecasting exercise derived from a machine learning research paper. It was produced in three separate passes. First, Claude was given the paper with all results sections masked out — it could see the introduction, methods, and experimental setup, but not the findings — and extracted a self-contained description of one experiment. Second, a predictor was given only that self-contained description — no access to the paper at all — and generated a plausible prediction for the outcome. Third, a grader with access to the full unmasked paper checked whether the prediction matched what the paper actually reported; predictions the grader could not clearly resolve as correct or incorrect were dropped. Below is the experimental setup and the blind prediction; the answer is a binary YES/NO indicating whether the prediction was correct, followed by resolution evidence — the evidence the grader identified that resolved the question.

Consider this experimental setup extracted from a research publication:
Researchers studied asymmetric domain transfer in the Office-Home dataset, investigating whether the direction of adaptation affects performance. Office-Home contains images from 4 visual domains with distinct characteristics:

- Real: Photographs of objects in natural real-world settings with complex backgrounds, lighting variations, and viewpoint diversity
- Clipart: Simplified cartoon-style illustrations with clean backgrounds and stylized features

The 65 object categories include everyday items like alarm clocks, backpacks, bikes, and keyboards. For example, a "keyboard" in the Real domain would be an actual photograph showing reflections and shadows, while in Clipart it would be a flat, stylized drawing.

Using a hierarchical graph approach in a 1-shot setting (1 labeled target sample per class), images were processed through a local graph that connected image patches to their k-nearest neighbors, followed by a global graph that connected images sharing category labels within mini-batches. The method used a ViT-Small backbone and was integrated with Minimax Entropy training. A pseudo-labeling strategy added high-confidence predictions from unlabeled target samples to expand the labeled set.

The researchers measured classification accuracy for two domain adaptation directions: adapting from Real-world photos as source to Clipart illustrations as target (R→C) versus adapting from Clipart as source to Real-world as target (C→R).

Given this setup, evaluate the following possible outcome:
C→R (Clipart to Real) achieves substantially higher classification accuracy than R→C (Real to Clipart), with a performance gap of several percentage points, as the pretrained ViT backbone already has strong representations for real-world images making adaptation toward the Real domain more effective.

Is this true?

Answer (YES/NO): YES